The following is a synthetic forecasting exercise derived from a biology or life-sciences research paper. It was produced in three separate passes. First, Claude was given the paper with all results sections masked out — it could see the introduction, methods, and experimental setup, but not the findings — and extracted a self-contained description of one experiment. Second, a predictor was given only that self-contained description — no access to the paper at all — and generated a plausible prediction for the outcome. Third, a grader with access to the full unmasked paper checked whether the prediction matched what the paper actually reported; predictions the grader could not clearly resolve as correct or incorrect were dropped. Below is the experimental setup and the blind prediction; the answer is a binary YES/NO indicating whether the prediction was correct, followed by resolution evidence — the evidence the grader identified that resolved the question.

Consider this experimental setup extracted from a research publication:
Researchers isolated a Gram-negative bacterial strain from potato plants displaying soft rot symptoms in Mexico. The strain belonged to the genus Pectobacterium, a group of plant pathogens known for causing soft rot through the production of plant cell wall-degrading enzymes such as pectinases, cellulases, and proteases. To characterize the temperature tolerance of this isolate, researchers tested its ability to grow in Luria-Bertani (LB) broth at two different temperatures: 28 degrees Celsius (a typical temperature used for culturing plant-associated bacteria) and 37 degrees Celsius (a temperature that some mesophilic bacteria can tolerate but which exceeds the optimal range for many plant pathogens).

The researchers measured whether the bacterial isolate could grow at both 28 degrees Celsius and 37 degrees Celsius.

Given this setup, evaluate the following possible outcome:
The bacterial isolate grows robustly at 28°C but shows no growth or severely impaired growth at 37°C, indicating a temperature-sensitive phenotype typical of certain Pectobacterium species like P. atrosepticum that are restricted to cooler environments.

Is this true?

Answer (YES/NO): NO